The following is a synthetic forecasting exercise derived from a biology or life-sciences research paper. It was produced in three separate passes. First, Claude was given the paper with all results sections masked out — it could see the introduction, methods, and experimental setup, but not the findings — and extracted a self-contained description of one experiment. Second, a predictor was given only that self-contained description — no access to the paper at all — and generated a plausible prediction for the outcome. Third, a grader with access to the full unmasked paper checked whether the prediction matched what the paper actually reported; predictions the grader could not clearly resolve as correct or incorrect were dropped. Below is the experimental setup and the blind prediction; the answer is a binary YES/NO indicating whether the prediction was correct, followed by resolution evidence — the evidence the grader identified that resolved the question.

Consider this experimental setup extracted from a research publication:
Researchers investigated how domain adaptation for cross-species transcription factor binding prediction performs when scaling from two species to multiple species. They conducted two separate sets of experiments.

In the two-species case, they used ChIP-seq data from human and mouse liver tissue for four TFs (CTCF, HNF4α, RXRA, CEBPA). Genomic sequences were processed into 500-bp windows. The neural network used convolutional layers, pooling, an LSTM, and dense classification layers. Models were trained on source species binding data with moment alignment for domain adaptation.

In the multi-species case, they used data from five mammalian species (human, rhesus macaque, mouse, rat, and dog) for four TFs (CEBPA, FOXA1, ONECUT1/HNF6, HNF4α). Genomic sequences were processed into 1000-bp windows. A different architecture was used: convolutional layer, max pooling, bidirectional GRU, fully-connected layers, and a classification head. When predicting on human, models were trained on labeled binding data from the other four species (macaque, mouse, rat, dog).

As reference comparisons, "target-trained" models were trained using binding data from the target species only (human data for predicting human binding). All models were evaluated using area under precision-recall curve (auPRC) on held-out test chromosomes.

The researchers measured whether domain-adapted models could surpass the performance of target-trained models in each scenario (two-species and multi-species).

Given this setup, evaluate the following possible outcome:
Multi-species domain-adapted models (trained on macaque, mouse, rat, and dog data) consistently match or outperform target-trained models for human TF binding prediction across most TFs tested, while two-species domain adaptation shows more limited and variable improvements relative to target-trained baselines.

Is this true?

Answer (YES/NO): YES